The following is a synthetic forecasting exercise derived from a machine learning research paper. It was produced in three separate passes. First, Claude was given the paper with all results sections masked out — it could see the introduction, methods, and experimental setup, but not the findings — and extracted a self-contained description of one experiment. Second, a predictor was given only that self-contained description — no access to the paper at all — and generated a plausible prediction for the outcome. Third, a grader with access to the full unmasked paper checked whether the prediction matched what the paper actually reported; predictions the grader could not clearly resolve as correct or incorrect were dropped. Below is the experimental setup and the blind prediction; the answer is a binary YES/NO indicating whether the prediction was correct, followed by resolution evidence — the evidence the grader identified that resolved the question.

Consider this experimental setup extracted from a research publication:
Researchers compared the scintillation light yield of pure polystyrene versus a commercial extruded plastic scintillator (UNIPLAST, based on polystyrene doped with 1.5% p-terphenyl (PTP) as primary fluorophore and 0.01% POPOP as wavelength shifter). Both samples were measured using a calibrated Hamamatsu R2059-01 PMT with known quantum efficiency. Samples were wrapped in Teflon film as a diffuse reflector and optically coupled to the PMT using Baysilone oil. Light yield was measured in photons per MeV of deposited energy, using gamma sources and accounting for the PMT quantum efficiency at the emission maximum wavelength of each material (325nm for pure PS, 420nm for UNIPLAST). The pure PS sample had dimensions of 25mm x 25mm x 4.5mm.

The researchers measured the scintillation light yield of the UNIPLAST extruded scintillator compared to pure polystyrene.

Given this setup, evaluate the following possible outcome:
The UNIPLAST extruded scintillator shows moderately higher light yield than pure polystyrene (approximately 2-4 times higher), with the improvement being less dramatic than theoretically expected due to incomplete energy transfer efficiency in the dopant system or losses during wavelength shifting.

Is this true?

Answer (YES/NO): NO